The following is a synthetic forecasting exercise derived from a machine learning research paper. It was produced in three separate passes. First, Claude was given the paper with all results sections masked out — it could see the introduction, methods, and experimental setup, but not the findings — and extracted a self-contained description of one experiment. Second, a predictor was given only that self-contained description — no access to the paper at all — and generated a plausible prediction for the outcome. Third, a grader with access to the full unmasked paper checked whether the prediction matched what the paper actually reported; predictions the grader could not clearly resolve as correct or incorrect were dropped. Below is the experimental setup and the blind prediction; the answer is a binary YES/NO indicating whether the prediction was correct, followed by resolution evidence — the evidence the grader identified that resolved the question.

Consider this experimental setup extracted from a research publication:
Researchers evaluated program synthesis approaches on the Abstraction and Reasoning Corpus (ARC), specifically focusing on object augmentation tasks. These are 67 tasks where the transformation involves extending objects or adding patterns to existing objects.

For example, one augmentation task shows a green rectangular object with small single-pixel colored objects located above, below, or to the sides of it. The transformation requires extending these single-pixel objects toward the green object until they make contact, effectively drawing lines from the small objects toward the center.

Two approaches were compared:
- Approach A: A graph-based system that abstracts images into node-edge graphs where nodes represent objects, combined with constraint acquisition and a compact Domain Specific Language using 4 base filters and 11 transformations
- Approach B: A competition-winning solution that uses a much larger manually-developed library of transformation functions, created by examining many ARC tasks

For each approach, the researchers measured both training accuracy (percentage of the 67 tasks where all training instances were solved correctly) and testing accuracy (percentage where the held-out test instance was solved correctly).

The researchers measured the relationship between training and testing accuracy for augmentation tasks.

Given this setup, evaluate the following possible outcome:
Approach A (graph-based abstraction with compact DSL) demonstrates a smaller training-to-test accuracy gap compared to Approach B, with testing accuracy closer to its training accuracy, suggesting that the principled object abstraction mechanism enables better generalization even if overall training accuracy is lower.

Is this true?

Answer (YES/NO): YES